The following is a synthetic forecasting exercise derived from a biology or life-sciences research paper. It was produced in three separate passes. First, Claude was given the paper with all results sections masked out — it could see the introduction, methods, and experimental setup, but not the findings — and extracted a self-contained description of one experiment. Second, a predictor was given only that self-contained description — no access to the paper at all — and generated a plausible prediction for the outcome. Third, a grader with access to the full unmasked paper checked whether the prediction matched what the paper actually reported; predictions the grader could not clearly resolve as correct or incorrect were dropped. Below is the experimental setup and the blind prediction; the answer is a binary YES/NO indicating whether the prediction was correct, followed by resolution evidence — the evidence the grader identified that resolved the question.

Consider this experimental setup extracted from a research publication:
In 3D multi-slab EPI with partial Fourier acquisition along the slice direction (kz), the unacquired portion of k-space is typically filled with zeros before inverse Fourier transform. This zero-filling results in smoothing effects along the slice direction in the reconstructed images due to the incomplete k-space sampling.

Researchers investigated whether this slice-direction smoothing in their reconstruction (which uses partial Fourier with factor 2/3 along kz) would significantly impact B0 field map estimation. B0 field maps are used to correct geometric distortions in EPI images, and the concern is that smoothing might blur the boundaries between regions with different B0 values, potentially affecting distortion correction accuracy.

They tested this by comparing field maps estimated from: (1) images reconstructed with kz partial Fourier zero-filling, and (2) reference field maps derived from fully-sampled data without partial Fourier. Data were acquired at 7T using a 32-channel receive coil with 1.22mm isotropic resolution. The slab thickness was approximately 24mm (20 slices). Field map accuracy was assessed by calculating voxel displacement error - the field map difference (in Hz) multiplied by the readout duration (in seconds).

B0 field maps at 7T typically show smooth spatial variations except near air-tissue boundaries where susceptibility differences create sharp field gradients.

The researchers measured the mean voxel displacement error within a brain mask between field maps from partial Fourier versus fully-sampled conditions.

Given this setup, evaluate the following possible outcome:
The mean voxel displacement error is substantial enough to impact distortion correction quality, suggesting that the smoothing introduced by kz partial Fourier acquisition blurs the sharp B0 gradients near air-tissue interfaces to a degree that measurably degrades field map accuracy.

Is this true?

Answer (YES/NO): NO